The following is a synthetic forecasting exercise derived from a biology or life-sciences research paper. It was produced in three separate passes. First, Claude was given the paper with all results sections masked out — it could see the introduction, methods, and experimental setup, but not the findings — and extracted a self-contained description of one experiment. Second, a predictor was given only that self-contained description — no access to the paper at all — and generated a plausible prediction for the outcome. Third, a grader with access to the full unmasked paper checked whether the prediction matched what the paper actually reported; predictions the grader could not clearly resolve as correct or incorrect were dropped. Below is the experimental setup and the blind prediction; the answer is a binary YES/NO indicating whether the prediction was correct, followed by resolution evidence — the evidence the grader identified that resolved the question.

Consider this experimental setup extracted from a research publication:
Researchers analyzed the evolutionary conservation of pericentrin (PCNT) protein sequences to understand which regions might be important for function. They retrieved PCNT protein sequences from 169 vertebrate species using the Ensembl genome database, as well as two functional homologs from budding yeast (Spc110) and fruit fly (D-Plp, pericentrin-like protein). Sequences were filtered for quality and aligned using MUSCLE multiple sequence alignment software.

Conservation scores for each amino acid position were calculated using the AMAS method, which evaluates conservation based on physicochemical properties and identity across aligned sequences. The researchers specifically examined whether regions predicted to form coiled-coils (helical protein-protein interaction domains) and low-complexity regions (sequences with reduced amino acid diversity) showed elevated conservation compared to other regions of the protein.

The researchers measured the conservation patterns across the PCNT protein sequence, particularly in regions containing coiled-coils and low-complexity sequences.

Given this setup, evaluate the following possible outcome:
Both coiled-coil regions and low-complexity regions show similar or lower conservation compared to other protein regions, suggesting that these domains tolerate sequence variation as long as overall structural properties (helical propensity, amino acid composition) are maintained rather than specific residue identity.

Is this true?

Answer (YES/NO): NO